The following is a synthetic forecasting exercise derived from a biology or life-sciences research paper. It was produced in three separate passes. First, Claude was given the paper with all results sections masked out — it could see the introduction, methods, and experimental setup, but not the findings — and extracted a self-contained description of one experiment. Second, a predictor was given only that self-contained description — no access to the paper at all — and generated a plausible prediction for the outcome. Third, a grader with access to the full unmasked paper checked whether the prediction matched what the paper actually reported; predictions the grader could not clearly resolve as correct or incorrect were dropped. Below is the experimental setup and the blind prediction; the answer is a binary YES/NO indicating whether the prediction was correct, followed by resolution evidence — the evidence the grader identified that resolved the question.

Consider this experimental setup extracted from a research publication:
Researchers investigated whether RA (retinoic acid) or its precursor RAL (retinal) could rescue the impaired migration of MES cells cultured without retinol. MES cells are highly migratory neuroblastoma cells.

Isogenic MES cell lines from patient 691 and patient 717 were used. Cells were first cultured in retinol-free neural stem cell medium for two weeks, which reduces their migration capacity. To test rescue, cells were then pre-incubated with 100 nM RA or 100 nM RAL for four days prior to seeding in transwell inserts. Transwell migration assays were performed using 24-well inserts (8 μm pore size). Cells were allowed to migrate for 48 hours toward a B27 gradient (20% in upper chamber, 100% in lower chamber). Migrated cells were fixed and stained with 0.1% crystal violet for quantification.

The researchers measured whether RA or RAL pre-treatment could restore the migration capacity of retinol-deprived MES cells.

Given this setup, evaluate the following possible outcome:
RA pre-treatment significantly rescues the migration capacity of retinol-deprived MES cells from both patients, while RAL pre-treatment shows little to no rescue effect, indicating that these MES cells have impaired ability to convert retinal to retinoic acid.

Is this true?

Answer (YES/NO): NO